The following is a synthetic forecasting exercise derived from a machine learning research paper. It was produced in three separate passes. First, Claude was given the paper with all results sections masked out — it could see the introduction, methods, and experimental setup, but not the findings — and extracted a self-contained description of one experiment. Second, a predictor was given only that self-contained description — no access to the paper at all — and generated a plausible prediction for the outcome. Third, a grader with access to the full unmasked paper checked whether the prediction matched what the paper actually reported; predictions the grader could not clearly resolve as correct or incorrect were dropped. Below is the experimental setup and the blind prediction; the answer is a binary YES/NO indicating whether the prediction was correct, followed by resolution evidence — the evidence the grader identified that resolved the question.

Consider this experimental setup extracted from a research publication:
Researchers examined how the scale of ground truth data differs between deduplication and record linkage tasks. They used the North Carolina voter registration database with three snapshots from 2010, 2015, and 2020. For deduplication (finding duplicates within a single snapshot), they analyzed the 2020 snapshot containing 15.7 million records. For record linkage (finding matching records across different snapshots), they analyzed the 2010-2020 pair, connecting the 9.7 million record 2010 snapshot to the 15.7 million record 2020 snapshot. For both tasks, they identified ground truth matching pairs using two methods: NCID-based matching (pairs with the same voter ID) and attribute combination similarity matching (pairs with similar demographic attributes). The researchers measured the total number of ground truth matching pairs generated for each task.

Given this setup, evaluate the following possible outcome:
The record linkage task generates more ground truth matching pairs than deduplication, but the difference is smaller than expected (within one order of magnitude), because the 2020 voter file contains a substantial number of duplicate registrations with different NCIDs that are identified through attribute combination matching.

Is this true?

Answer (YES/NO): YES